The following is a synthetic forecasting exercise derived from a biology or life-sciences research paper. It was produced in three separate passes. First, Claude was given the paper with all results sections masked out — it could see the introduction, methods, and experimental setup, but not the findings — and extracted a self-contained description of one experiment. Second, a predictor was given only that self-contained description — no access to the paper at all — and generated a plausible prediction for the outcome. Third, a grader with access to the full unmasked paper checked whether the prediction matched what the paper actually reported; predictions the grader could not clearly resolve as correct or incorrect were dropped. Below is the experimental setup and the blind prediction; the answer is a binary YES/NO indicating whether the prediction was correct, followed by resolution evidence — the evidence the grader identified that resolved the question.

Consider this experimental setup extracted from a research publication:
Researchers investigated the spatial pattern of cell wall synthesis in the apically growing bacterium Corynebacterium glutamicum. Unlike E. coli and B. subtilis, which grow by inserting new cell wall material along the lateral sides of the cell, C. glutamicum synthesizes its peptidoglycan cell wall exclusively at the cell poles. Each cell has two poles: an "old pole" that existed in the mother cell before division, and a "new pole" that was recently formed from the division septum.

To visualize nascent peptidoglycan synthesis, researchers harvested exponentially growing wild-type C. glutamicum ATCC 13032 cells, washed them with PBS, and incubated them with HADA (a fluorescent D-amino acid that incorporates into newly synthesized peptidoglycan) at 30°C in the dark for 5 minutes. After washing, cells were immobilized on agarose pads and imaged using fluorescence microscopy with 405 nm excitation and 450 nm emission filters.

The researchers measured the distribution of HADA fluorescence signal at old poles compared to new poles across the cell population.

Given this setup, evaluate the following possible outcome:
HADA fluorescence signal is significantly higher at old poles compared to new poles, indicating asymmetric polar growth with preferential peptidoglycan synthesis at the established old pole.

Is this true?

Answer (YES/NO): YES